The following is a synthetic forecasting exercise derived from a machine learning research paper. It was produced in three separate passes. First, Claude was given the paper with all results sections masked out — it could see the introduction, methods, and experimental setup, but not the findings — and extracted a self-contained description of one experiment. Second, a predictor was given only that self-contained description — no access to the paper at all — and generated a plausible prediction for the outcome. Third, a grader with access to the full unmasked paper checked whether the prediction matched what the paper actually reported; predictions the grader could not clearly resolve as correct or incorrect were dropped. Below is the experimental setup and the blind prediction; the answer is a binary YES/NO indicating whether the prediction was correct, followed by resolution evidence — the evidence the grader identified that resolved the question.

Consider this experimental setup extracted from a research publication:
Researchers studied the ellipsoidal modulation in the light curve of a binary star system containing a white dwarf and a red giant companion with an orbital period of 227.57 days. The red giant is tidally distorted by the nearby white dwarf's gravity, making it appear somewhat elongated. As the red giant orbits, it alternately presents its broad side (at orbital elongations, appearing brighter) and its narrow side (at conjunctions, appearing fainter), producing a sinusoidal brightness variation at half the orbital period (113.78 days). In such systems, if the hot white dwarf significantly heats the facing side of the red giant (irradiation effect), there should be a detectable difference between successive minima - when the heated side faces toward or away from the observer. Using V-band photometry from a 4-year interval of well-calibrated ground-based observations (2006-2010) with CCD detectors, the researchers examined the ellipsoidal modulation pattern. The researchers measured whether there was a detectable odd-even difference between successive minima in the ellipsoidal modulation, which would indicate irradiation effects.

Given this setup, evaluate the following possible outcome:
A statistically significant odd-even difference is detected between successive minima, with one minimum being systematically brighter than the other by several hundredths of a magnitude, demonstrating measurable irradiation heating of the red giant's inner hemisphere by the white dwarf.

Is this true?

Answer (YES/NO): NO